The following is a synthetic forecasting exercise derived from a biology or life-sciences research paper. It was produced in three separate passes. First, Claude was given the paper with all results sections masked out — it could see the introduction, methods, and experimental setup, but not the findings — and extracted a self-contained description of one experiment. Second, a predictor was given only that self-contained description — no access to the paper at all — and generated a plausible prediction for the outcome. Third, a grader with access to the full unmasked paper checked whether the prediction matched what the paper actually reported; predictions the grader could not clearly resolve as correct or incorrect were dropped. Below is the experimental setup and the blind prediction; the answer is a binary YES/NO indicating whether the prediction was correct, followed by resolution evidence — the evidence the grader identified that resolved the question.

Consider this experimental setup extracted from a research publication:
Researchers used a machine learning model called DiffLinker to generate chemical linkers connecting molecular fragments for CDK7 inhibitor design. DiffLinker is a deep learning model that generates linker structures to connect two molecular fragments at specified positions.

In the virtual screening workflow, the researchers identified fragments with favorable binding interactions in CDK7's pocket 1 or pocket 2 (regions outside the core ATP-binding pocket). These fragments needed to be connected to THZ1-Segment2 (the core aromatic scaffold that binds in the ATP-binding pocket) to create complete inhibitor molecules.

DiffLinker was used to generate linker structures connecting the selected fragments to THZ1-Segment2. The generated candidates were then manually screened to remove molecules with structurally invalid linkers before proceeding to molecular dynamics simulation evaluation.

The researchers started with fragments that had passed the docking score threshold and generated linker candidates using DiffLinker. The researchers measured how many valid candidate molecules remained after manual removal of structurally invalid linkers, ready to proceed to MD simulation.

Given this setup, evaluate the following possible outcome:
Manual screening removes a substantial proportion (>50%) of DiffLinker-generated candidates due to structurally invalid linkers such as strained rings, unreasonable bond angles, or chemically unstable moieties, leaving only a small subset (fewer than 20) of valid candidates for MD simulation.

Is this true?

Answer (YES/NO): NO